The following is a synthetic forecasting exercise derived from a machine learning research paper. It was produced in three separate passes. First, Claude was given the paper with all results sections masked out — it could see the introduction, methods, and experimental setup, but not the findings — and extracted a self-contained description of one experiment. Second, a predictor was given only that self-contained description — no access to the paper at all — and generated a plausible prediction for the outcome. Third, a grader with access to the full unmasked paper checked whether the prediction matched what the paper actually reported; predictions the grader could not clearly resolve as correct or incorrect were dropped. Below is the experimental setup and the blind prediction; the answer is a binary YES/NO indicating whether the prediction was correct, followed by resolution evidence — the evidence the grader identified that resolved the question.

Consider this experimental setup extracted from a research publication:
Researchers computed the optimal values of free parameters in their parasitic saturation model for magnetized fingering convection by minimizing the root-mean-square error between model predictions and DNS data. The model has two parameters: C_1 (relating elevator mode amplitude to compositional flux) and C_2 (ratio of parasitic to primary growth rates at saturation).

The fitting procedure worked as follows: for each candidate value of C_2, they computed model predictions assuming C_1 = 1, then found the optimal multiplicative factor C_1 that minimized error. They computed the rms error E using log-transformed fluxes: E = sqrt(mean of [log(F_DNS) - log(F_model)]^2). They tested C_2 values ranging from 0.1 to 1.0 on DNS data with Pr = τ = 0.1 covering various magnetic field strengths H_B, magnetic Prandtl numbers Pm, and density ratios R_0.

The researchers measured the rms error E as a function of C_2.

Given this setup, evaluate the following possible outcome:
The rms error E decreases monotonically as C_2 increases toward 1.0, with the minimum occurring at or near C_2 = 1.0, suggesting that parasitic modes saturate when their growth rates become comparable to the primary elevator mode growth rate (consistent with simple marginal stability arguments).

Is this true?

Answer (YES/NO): NO